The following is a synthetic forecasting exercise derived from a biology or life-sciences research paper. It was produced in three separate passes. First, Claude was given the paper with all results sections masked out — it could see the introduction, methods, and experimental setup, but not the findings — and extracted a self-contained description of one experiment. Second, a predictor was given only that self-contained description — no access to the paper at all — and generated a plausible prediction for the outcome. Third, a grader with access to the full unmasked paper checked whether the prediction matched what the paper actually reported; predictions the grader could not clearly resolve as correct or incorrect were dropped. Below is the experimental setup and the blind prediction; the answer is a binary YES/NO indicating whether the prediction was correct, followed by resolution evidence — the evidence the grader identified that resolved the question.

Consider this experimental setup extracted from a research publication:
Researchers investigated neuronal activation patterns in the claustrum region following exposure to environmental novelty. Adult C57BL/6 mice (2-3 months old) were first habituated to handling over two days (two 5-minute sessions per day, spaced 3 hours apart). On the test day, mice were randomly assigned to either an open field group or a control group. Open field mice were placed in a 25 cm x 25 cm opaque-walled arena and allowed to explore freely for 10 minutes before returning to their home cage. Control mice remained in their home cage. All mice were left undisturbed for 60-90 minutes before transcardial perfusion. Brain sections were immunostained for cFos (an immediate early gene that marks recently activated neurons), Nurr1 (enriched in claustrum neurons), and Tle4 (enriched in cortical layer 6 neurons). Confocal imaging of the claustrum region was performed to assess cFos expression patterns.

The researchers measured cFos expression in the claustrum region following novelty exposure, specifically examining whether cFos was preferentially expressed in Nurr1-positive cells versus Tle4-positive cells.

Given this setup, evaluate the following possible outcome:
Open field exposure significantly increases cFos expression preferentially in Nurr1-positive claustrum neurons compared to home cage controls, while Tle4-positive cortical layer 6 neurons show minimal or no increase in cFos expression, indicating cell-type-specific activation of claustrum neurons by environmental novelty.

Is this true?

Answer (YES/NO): NO